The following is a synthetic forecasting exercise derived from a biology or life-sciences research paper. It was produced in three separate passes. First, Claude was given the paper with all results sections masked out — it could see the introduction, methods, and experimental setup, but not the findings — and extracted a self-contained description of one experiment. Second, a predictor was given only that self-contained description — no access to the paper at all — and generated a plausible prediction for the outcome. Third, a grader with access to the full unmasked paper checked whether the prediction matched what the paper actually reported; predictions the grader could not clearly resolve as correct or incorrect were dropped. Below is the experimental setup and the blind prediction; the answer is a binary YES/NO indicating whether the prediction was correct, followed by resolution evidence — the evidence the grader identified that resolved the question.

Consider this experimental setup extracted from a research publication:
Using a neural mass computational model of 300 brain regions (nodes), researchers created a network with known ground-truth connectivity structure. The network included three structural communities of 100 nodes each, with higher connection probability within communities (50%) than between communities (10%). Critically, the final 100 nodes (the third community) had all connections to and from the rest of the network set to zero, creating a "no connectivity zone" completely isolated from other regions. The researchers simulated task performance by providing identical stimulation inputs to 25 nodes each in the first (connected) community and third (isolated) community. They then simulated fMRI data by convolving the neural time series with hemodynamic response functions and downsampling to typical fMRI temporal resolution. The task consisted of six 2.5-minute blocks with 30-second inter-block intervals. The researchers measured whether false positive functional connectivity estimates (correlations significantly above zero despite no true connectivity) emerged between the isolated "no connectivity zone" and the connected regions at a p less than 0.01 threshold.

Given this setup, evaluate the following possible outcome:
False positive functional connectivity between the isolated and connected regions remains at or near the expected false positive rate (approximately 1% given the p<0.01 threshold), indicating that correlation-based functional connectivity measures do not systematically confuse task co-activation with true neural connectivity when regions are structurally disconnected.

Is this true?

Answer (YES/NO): NO